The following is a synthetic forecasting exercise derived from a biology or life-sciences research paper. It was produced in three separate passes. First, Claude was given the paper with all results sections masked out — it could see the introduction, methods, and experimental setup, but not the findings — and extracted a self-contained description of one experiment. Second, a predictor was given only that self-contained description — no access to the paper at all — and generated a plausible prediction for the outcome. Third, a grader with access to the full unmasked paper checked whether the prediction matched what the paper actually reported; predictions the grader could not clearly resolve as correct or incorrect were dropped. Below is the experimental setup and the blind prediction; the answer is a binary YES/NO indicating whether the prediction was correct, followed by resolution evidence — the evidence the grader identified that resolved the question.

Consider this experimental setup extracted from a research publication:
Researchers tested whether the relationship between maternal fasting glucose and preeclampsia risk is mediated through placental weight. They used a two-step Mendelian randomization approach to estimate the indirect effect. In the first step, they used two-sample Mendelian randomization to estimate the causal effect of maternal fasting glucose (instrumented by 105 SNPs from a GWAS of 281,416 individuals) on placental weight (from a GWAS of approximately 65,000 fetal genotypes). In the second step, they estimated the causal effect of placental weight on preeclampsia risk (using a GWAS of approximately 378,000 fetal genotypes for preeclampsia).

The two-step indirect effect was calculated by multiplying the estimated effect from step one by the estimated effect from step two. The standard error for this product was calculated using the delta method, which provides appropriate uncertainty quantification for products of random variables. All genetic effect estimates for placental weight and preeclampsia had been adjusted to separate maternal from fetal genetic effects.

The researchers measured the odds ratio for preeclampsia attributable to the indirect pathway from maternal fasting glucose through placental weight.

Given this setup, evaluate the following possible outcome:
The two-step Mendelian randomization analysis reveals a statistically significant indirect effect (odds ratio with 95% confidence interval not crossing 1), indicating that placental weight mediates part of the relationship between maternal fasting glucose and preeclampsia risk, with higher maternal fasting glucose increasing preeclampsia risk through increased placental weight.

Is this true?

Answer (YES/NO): YES